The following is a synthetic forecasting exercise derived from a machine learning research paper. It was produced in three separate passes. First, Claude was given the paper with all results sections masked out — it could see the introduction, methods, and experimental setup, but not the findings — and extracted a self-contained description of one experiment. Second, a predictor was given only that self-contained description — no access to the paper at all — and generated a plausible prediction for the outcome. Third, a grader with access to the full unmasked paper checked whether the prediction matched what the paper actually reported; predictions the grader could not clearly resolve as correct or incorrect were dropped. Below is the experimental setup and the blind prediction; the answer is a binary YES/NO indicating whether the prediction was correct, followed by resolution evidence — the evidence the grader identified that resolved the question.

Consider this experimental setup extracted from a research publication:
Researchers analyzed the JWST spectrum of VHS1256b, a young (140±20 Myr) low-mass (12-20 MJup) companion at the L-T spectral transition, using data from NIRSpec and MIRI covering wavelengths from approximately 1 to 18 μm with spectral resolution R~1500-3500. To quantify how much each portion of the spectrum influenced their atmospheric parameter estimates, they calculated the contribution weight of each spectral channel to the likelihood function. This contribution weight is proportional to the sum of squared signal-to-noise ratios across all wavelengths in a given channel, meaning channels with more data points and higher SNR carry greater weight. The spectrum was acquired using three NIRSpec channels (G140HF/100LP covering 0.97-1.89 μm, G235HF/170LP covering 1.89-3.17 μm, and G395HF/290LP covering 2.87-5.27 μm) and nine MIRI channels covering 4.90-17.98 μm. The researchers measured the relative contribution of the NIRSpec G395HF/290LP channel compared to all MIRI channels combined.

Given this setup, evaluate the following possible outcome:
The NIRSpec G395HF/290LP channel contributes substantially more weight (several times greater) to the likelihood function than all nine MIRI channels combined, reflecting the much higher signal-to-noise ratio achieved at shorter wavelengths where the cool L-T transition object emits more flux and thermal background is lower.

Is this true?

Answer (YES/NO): YES